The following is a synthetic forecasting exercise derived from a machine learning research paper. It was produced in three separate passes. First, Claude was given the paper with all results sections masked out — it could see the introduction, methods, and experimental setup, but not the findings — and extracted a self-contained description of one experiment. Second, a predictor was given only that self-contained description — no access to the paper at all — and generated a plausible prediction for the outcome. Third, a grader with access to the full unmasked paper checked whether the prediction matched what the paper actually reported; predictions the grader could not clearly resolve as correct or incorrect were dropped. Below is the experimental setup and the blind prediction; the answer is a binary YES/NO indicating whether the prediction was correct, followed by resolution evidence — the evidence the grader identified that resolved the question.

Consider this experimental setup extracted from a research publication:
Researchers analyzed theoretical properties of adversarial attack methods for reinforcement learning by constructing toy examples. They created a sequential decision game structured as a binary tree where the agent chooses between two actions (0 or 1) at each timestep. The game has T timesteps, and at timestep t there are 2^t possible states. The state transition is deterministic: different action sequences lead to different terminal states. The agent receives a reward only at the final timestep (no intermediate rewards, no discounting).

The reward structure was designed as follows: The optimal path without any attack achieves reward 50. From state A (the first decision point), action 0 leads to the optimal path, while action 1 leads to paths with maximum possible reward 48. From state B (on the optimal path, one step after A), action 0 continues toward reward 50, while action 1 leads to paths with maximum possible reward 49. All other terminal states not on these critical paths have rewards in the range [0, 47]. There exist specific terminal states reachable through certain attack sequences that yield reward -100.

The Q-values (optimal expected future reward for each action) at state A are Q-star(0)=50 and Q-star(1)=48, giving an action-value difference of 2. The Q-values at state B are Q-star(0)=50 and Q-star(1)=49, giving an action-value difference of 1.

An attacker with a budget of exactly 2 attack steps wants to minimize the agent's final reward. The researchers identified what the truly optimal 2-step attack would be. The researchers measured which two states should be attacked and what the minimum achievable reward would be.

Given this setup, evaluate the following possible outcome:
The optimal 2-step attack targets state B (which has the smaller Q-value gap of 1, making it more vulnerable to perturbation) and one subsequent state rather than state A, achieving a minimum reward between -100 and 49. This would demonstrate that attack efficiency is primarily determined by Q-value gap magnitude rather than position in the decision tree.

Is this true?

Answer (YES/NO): NO